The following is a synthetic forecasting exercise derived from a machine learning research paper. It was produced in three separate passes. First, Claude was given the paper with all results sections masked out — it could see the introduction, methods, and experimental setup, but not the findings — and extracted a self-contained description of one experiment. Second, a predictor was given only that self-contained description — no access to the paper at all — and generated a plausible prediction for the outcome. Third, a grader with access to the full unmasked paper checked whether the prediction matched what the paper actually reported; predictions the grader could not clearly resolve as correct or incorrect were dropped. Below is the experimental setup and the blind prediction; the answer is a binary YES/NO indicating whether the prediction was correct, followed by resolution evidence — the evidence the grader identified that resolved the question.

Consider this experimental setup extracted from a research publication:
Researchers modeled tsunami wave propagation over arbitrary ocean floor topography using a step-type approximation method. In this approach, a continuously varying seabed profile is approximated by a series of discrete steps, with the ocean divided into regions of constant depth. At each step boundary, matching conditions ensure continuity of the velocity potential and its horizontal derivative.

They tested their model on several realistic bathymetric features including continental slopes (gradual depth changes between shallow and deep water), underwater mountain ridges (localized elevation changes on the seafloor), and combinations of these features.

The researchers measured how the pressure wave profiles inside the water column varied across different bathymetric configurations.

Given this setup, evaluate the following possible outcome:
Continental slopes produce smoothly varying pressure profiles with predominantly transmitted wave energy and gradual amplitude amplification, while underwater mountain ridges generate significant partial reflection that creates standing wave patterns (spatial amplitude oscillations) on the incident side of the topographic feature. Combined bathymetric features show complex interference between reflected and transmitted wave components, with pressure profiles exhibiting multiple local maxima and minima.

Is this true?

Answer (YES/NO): NO